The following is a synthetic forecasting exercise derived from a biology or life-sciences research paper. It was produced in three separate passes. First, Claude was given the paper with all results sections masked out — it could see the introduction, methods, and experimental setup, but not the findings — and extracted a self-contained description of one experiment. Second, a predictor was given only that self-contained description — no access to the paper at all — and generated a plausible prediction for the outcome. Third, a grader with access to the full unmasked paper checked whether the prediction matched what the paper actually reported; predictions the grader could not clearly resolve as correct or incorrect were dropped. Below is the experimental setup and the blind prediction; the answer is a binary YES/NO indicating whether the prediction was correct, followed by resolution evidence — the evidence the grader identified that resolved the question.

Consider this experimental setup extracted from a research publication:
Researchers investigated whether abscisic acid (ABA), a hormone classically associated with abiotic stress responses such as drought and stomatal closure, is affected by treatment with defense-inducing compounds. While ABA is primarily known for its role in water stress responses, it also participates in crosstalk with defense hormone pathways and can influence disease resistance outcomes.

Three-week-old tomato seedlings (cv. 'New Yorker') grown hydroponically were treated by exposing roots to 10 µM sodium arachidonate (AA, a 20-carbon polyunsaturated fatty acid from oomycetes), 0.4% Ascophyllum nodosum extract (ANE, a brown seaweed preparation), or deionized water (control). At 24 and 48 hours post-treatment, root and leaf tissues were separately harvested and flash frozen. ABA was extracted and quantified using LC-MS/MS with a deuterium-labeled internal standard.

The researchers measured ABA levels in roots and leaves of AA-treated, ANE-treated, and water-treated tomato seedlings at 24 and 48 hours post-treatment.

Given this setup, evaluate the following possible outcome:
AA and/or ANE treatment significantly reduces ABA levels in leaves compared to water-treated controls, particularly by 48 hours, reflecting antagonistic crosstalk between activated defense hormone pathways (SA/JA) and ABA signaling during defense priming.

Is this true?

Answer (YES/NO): NO